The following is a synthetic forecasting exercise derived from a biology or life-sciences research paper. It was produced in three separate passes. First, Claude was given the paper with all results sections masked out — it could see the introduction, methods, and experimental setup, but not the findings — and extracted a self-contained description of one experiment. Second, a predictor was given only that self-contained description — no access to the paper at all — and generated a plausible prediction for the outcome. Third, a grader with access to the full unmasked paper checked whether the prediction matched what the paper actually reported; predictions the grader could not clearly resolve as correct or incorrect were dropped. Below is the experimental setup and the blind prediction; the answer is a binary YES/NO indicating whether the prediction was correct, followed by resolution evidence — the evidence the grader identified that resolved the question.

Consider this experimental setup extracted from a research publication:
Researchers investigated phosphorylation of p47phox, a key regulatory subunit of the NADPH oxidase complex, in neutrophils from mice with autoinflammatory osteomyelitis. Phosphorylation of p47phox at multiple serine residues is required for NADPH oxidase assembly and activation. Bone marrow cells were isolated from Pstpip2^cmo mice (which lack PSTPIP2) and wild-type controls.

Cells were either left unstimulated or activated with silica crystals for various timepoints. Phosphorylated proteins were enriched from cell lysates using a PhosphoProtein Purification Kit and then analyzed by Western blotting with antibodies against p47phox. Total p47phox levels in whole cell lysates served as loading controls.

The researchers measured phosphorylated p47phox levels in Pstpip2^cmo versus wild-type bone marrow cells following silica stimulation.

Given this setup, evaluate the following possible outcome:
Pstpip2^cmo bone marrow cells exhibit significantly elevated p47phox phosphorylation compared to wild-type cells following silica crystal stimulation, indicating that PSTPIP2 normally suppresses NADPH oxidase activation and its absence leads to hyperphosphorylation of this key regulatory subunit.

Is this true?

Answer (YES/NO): YES